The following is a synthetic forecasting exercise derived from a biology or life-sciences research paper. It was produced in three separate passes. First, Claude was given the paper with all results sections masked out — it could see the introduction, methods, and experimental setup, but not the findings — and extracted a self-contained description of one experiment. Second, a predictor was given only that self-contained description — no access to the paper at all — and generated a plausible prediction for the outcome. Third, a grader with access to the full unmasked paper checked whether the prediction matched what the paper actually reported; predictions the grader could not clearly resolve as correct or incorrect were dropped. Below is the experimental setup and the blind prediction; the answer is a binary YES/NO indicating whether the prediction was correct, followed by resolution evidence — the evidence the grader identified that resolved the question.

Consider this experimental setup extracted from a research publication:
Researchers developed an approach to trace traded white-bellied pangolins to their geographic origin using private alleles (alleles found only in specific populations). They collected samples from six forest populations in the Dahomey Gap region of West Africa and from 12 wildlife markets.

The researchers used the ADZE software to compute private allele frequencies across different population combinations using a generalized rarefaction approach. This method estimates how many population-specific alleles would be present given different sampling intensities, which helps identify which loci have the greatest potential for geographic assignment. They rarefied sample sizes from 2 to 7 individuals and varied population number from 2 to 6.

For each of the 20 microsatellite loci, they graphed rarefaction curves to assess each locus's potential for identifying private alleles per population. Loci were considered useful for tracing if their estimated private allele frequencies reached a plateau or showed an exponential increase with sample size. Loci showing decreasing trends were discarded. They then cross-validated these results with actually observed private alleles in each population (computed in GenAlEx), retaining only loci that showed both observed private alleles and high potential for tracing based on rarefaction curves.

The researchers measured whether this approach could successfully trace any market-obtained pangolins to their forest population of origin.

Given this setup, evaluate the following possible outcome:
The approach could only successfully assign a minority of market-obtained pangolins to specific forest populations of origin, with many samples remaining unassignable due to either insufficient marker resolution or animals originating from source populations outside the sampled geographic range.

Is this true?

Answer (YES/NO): YES